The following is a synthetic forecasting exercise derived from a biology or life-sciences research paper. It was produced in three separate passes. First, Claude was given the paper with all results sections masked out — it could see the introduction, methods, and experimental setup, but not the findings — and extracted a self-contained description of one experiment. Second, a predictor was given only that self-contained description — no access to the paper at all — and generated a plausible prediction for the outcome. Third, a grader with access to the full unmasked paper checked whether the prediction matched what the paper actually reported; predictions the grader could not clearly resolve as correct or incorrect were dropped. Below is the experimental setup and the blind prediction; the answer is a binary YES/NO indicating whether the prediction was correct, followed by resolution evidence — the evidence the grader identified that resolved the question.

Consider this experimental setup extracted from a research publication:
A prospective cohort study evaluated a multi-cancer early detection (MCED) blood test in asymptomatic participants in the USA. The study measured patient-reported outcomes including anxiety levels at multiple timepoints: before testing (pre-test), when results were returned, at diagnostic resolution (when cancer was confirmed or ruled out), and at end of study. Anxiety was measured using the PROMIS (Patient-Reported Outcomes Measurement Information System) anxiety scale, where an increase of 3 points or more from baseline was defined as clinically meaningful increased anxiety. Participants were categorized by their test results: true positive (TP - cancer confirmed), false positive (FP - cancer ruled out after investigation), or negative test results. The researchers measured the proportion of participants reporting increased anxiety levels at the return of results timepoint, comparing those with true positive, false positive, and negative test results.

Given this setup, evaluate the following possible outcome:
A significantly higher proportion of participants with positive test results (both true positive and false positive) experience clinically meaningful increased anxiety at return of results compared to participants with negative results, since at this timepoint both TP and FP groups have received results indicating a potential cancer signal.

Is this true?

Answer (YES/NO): YES